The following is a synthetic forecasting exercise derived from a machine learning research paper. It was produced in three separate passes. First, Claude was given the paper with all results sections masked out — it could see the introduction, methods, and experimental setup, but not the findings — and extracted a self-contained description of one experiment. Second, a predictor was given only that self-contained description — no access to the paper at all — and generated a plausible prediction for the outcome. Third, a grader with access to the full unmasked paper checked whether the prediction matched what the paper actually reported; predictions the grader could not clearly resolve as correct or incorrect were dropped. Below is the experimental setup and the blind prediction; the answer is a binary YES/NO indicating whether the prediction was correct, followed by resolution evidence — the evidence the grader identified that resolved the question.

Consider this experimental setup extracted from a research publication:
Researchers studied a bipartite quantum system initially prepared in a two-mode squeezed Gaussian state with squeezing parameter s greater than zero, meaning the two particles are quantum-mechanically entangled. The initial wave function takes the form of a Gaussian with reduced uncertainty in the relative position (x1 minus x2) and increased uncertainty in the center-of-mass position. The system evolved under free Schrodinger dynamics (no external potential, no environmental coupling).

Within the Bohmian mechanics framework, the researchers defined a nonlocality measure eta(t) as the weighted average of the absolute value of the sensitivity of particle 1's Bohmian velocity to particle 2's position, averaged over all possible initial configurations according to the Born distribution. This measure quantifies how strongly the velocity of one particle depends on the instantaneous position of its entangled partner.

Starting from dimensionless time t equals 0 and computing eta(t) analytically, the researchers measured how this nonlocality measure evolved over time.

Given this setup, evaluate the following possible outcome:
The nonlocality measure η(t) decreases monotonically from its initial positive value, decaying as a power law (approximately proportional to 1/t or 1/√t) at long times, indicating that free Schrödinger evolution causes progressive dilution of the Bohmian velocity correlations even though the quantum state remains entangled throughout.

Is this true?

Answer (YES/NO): NO